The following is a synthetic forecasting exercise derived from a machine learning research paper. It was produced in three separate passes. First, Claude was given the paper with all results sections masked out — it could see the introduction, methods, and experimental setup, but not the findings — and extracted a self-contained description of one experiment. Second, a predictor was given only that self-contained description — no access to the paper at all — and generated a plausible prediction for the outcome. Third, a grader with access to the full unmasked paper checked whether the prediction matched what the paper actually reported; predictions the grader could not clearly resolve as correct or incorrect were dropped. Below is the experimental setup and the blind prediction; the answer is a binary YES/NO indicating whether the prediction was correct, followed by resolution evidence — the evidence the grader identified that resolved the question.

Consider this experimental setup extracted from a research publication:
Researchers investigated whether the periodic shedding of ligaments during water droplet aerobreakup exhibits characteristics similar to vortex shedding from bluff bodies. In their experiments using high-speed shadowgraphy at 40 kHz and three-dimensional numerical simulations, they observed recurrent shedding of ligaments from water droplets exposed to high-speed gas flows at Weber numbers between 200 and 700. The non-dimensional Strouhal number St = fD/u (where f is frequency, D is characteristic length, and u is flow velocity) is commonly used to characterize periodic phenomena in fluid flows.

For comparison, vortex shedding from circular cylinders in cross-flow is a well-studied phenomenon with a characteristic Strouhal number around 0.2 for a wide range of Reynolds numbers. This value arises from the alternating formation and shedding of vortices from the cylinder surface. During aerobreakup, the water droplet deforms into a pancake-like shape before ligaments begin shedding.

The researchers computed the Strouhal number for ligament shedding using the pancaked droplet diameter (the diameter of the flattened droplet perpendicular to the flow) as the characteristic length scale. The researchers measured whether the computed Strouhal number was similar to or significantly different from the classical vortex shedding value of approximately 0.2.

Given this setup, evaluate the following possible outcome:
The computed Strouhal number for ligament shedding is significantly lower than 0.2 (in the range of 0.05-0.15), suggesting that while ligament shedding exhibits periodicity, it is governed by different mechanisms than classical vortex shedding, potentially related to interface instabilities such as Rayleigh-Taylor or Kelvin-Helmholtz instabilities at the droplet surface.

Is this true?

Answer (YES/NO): NO